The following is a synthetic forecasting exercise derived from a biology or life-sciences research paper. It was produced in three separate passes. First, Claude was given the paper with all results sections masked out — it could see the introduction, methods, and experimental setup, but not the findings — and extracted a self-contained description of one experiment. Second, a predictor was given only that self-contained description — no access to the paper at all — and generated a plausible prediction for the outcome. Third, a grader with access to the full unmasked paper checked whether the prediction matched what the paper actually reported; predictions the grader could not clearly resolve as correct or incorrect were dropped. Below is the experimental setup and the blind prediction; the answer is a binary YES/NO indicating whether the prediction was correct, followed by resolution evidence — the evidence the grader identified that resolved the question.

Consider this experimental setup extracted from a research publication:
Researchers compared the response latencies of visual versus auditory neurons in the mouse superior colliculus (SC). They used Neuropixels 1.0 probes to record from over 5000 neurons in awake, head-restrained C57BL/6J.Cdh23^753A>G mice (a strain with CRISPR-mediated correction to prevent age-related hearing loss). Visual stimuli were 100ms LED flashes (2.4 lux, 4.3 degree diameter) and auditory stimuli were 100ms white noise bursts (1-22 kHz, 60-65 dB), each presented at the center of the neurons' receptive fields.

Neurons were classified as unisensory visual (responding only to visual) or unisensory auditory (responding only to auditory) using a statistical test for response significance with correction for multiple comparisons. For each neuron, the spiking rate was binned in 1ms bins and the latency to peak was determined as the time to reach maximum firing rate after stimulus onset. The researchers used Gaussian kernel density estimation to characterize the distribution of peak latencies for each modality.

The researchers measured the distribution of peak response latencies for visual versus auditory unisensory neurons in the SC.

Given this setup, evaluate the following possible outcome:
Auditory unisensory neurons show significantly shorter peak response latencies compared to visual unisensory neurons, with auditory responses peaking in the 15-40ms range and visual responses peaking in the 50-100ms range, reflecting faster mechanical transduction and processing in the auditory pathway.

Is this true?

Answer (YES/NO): YES